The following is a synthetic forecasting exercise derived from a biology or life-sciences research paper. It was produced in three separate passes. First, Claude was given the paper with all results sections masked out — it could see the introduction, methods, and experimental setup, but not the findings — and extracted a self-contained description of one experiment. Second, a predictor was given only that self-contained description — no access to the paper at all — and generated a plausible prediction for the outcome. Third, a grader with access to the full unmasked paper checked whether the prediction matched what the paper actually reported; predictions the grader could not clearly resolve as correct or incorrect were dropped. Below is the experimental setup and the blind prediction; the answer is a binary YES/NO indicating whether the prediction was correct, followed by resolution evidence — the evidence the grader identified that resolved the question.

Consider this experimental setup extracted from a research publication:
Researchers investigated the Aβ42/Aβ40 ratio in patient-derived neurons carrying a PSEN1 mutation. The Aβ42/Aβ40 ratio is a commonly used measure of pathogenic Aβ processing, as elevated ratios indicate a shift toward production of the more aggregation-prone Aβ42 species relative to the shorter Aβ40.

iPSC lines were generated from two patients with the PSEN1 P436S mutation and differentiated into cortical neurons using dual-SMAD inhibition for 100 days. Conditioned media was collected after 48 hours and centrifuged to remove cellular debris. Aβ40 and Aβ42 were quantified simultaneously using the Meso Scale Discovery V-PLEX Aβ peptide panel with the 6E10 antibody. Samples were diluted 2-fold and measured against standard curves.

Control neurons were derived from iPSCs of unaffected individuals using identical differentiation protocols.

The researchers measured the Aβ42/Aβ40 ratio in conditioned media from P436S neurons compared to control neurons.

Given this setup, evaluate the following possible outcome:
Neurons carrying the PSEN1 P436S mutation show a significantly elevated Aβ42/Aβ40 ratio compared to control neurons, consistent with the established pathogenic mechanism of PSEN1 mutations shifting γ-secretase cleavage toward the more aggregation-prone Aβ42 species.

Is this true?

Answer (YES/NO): YES